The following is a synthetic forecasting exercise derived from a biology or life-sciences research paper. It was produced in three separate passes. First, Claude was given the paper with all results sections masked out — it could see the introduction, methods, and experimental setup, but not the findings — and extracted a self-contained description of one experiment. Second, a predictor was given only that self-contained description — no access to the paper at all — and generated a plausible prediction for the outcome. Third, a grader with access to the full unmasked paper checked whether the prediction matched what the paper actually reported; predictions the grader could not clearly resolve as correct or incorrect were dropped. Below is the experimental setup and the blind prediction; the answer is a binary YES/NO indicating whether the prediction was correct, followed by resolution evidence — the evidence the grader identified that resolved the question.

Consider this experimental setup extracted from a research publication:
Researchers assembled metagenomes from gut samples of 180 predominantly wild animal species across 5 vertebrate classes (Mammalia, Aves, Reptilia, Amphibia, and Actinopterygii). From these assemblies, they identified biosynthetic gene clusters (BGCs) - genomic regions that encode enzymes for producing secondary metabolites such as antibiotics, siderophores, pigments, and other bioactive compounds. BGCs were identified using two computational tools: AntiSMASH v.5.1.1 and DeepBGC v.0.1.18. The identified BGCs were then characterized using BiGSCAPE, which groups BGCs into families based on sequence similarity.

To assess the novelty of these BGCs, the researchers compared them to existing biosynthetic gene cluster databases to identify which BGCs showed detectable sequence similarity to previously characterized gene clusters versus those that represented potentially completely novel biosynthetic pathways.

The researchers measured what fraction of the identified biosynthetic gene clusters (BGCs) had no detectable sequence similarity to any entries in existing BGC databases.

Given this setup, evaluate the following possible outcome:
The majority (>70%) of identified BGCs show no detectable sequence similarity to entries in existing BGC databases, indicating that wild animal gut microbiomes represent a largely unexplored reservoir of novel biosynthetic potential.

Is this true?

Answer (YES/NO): YES